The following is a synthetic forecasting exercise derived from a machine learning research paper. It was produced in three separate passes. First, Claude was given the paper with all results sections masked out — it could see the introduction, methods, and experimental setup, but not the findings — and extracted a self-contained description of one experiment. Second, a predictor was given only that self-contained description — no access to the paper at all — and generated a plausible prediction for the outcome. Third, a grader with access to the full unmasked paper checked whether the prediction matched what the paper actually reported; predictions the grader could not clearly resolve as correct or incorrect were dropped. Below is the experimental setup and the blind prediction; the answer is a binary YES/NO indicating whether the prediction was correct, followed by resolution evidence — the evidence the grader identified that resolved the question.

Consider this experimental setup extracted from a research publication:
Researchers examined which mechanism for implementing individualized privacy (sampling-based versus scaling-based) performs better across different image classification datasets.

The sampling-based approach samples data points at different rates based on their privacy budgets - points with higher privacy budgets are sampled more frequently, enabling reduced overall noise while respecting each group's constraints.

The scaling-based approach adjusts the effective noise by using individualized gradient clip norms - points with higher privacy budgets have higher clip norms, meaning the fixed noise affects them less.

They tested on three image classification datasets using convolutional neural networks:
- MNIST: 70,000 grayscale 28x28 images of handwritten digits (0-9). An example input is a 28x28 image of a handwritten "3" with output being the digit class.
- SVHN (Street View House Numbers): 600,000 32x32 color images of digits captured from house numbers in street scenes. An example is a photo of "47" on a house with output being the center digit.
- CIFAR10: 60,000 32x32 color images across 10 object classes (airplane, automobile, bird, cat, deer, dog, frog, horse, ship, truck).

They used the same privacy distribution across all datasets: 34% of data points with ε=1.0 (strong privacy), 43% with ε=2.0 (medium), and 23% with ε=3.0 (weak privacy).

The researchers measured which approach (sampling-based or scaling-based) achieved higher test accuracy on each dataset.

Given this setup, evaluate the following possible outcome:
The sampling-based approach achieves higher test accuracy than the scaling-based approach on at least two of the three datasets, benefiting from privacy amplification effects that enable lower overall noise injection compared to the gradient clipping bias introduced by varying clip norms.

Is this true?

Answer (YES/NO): YES